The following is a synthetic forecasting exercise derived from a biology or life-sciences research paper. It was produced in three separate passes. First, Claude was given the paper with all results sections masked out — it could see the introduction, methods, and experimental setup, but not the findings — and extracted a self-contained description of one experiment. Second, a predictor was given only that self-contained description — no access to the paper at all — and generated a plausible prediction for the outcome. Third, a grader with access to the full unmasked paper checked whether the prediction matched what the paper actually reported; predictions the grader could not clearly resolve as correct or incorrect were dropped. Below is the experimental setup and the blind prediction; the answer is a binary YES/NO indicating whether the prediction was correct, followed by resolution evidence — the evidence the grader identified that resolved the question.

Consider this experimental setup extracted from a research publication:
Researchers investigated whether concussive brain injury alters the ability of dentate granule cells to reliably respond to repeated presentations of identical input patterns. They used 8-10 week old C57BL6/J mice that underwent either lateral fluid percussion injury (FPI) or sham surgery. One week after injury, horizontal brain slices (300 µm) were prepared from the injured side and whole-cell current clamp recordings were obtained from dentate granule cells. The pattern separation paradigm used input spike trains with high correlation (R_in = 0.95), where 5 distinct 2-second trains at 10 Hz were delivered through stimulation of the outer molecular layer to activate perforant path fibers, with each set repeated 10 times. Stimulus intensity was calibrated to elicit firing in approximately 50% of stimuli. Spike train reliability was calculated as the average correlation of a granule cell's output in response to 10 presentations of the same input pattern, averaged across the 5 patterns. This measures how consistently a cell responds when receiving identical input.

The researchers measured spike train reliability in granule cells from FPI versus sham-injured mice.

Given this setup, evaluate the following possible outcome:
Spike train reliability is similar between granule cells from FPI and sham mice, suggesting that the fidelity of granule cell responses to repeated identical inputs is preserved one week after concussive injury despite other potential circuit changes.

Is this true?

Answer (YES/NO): YES